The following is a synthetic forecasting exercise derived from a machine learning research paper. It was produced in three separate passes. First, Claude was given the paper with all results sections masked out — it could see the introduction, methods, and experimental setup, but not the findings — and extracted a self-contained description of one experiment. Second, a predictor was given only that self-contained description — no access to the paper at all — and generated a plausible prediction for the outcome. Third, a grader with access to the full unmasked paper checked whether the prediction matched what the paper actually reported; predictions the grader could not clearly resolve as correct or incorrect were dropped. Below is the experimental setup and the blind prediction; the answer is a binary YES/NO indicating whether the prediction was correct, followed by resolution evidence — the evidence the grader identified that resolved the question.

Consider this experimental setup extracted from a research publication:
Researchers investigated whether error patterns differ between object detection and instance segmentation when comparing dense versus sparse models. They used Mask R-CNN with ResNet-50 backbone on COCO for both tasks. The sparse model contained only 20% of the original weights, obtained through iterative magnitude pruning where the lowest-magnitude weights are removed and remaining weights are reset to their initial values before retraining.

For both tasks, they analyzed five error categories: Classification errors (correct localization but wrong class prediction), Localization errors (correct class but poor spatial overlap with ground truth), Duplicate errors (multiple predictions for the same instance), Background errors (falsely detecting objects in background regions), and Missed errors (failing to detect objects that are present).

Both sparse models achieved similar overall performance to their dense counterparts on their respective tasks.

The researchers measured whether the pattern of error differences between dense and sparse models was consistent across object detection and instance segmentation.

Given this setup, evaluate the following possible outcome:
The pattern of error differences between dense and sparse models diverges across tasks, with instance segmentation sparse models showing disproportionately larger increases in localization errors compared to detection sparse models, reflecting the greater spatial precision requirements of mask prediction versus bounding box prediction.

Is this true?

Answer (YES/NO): NO